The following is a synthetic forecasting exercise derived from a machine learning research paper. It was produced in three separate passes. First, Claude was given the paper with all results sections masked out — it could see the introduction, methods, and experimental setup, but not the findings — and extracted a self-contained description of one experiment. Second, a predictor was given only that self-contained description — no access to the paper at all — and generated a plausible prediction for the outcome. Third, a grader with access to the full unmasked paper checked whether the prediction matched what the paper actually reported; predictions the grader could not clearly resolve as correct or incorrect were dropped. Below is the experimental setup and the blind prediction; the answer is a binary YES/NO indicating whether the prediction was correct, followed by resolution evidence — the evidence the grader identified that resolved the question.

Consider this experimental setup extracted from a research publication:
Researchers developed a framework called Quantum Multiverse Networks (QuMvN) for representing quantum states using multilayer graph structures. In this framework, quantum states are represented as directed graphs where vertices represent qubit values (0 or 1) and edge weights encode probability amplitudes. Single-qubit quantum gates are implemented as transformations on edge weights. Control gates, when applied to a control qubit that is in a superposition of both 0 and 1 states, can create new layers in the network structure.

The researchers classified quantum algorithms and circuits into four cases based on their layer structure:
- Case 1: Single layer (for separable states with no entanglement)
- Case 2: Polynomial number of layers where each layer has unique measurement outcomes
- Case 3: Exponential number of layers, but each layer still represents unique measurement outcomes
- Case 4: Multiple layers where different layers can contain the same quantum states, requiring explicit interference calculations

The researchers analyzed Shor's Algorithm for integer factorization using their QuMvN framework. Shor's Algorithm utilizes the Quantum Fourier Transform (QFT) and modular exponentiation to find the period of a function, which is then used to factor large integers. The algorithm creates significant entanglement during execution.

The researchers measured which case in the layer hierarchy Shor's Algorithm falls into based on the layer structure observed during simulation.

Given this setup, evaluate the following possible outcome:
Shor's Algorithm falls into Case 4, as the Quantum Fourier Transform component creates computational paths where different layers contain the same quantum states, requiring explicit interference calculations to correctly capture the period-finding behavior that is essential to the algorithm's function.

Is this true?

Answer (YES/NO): NO